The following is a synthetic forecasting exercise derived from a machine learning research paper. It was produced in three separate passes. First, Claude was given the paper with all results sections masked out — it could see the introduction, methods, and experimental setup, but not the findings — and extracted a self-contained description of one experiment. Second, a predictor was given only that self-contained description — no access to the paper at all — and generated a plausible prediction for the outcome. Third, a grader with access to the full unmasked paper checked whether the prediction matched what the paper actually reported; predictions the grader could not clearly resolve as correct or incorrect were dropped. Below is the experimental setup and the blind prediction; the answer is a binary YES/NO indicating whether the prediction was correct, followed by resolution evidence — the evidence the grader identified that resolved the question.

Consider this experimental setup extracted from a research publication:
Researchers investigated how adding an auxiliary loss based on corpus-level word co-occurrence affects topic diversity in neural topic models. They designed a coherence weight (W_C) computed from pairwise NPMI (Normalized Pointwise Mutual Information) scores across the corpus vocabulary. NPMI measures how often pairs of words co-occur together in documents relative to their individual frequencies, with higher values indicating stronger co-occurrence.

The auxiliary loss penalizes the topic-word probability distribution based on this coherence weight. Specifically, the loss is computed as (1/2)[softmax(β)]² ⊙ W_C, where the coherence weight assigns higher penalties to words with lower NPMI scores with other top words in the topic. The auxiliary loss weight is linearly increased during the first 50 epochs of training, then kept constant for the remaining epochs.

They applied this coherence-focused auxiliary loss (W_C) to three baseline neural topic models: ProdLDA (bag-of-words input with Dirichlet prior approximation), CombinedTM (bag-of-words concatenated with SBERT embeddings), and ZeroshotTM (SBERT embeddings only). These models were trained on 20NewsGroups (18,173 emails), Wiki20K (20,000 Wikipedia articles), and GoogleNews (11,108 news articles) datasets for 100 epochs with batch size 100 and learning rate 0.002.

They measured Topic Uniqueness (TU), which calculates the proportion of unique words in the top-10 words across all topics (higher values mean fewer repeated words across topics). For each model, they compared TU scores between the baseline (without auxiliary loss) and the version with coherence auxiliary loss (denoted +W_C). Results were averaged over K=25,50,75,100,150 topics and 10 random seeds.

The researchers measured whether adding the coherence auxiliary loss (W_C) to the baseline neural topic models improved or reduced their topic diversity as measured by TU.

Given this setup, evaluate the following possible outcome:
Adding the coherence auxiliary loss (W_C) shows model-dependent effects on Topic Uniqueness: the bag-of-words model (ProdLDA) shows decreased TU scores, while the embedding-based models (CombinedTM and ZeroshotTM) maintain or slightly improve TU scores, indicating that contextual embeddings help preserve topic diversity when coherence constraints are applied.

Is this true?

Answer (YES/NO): NO